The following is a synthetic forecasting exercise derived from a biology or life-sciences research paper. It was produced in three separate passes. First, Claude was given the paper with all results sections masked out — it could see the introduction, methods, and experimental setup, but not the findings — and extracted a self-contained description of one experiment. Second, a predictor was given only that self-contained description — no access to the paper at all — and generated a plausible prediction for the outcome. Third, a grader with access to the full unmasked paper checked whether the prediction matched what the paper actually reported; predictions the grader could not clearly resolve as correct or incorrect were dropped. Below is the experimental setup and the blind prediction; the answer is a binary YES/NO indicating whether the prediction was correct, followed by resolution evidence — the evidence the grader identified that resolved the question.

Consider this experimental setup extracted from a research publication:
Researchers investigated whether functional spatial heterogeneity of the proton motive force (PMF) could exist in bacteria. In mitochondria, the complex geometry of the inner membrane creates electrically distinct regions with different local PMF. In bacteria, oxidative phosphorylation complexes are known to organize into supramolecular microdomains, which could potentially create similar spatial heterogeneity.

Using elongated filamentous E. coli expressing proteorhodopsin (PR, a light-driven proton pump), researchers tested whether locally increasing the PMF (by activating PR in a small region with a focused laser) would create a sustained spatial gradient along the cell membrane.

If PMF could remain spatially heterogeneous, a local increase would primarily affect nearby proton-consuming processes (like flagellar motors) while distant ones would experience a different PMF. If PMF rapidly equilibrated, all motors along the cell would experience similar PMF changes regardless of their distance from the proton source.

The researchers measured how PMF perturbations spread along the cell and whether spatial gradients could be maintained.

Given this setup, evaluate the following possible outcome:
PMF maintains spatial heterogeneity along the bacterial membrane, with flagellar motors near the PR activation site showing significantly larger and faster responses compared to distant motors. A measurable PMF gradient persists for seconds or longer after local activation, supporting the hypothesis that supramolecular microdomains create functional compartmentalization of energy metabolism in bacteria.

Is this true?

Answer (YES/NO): NO